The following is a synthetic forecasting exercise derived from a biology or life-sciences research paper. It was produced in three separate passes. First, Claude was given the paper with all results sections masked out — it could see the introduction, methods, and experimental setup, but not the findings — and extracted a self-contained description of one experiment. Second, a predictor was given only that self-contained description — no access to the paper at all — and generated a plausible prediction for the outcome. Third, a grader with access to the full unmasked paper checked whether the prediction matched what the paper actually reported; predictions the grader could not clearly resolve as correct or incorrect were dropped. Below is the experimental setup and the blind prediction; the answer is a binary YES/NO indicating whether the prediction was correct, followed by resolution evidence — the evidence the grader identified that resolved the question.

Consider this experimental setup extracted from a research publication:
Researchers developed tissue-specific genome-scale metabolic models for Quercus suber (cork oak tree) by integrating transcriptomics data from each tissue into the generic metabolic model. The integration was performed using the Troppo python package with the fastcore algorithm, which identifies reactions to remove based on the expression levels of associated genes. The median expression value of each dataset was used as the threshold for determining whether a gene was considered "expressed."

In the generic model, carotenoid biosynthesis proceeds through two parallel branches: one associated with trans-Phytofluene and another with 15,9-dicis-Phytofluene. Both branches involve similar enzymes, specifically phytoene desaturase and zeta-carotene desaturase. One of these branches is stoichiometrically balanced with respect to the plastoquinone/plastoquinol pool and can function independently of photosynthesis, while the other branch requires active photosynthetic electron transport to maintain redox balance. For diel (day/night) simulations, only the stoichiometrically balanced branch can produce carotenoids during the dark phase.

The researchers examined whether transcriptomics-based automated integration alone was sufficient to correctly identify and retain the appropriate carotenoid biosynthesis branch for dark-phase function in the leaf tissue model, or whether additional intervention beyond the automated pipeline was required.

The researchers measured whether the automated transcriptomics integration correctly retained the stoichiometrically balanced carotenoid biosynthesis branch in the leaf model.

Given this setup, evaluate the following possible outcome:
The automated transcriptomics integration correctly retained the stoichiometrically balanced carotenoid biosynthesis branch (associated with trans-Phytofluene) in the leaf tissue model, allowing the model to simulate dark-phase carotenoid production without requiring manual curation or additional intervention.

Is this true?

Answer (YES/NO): NO